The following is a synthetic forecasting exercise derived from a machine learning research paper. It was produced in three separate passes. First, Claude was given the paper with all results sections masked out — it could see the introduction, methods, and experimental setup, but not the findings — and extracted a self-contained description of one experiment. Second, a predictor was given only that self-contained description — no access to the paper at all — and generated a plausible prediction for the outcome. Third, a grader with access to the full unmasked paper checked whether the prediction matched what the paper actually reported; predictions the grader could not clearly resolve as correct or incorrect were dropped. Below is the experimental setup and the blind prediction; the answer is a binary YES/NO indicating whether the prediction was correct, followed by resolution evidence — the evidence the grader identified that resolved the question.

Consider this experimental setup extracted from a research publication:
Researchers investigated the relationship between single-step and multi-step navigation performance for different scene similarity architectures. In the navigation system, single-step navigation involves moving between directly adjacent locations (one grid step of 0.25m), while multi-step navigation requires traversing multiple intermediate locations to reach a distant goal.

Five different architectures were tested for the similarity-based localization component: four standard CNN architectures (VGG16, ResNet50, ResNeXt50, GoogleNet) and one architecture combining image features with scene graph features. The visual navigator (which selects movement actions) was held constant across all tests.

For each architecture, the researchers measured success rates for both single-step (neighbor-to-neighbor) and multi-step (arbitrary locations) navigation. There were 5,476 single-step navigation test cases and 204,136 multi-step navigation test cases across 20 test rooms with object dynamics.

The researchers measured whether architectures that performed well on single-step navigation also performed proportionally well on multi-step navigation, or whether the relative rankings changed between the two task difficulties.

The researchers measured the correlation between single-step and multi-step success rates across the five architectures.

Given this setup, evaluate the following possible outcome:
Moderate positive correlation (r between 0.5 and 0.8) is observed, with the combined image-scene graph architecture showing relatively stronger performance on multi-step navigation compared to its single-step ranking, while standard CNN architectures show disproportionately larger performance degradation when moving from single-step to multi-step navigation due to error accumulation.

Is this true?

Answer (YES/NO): NO